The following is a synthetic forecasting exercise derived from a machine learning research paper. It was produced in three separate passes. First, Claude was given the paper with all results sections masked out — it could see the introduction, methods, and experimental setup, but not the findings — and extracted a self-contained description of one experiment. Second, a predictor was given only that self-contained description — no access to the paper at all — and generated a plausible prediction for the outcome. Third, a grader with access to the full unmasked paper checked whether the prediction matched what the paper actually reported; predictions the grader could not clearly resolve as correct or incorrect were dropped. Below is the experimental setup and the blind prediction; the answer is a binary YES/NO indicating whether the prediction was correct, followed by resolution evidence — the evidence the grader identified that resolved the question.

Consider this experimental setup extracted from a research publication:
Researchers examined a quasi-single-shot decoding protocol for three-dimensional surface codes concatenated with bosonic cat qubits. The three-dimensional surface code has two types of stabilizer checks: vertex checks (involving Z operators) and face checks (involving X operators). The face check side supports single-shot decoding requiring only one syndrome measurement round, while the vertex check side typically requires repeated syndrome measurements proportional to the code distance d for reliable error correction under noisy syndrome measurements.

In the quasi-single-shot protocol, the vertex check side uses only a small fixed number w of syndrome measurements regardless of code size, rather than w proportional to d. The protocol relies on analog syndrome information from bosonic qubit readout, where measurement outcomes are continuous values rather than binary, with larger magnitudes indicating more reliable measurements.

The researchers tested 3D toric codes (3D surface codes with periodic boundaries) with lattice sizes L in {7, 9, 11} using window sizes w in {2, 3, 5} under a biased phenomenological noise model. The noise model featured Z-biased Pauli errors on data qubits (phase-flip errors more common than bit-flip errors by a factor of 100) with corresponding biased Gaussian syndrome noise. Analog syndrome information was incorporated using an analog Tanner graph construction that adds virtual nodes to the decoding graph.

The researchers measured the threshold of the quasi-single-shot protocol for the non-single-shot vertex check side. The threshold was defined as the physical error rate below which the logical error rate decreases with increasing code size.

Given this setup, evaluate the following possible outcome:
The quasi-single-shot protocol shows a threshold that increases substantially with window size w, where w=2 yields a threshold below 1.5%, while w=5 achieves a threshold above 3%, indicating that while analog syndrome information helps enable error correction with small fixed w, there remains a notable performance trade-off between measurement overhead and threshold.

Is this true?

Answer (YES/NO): NO